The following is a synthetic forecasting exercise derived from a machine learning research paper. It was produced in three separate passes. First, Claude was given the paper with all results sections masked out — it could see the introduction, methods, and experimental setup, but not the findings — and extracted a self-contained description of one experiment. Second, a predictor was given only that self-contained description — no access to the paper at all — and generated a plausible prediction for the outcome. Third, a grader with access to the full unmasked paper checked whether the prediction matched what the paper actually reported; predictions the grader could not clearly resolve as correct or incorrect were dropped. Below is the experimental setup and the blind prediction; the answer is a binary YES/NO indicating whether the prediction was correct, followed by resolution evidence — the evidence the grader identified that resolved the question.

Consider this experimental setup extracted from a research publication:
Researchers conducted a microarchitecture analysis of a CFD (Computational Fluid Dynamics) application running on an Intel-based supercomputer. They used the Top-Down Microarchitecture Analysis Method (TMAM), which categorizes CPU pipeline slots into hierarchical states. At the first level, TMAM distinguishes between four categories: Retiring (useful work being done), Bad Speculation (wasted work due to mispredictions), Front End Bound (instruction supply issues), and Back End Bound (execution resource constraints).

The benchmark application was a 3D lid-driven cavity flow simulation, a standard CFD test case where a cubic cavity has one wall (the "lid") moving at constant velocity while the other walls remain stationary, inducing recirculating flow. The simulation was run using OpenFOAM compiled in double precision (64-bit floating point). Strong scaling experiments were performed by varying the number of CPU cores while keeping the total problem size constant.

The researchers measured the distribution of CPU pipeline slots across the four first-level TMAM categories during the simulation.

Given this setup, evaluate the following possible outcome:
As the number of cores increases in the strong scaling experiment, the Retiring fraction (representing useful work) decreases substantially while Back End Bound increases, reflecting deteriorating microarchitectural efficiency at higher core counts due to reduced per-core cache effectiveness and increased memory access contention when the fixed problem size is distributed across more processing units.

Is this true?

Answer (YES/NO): NO